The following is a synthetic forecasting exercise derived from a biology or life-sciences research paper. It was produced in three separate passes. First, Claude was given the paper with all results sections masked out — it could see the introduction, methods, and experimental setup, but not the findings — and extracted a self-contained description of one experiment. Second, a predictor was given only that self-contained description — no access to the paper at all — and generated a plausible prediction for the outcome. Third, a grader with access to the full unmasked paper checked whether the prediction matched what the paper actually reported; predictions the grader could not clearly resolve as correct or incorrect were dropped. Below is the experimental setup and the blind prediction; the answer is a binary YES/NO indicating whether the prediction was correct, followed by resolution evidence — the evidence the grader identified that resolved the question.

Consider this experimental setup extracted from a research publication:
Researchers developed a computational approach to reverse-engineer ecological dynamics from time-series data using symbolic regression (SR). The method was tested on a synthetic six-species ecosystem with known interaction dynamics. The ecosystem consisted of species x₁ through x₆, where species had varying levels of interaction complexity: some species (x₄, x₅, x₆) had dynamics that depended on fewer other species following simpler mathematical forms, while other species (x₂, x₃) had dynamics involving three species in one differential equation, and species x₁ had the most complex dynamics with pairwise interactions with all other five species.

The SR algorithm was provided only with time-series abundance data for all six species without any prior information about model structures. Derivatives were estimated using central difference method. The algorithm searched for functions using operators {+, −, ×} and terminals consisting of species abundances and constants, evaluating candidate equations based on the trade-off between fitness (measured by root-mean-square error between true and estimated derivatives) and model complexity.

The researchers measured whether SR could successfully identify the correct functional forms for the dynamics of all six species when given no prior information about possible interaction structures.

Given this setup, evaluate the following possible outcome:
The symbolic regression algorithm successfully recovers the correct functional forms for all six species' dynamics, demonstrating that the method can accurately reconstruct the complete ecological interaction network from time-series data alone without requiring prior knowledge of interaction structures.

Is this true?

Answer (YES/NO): NO